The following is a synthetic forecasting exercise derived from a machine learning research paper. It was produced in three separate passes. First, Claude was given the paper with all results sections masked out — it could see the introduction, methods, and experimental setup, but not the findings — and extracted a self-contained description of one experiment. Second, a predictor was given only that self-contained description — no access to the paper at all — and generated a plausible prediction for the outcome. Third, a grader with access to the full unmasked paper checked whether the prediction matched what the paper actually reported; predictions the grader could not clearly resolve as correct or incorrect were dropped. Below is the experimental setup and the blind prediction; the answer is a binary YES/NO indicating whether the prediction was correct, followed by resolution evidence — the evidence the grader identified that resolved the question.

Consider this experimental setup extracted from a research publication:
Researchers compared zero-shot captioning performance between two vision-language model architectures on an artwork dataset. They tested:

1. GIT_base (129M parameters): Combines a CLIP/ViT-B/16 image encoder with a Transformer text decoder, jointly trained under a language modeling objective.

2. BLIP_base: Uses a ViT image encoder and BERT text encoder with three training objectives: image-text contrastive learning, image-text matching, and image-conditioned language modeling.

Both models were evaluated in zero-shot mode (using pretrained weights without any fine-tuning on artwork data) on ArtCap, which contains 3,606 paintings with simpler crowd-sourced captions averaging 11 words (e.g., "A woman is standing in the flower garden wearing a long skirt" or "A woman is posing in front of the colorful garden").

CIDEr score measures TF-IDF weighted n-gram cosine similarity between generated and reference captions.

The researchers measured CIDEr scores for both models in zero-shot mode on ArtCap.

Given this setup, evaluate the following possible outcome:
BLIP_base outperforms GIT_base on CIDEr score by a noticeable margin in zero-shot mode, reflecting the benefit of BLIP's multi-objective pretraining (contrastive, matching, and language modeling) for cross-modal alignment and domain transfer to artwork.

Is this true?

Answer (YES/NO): YES